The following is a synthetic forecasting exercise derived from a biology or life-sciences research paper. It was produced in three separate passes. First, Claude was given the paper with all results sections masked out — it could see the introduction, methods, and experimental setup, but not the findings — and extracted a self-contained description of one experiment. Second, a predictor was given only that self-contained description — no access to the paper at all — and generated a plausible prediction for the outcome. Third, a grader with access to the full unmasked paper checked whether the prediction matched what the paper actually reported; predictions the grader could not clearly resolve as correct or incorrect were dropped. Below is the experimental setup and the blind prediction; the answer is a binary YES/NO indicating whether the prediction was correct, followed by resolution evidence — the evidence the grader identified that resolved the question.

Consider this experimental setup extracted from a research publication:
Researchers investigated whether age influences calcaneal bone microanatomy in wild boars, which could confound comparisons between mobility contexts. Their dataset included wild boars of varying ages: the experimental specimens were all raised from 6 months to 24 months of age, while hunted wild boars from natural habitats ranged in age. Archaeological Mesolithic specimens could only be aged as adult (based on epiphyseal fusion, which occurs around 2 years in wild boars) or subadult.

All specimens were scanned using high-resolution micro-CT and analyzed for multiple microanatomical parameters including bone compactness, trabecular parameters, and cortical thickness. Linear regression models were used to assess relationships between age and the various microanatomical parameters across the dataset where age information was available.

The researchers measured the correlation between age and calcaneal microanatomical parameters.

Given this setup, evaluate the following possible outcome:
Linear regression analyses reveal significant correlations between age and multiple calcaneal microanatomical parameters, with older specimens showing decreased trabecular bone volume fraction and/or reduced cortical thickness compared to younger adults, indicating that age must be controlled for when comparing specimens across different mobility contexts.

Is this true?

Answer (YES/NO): NO